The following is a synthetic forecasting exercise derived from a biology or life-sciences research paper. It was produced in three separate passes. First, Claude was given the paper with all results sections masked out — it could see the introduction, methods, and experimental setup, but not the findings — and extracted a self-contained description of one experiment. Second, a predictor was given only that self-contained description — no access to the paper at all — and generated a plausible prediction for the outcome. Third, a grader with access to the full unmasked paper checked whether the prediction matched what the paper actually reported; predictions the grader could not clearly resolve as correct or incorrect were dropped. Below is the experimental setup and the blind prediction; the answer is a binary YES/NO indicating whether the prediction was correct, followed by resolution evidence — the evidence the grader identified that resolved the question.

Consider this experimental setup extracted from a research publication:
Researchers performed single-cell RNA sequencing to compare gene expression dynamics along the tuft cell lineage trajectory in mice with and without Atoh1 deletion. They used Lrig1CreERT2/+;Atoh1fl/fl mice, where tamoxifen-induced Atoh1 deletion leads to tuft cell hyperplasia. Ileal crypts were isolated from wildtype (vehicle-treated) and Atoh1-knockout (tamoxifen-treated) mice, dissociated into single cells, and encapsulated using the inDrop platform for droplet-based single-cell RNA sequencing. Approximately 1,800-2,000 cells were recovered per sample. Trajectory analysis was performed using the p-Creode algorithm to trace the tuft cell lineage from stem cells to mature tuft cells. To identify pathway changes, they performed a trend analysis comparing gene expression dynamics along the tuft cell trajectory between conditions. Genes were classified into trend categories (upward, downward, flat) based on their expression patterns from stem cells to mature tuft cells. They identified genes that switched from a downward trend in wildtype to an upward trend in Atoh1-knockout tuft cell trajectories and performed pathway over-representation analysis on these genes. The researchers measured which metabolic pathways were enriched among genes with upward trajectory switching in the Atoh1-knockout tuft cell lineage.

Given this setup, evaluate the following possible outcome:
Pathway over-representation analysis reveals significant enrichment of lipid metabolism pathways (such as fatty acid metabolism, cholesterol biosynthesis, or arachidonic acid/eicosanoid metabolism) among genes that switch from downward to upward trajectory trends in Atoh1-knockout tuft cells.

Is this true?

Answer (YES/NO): NO